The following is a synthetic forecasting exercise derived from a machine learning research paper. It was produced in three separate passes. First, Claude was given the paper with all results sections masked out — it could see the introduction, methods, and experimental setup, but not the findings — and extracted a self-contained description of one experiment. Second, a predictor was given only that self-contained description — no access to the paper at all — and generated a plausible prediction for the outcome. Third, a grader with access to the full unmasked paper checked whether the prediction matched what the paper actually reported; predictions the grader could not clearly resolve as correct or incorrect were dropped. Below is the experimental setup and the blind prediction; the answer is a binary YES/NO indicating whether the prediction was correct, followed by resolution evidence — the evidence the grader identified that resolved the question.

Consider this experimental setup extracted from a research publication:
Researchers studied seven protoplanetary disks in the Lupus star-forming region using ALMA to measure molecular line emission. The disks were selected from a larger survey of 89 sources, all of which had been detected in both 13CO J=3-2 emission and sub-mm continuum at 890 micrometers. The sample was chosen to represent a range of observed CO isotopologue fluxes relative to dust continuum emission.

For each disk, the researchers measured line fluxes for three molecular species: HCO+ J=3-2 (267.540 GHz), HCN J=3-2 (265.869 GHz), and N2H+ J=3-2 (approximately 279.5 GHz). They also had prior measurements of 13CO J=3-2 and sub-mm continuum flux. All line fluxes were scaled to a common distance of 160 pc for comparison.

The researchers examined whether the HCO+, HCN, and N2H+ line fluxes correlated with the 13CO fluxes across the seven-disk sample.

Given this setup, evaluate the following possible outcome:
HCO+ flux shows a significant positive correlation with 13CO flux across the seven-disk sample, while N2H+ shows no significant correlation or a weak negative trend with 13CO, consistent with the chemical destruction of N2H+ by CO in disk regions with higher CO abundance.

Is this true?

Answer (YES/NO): NO